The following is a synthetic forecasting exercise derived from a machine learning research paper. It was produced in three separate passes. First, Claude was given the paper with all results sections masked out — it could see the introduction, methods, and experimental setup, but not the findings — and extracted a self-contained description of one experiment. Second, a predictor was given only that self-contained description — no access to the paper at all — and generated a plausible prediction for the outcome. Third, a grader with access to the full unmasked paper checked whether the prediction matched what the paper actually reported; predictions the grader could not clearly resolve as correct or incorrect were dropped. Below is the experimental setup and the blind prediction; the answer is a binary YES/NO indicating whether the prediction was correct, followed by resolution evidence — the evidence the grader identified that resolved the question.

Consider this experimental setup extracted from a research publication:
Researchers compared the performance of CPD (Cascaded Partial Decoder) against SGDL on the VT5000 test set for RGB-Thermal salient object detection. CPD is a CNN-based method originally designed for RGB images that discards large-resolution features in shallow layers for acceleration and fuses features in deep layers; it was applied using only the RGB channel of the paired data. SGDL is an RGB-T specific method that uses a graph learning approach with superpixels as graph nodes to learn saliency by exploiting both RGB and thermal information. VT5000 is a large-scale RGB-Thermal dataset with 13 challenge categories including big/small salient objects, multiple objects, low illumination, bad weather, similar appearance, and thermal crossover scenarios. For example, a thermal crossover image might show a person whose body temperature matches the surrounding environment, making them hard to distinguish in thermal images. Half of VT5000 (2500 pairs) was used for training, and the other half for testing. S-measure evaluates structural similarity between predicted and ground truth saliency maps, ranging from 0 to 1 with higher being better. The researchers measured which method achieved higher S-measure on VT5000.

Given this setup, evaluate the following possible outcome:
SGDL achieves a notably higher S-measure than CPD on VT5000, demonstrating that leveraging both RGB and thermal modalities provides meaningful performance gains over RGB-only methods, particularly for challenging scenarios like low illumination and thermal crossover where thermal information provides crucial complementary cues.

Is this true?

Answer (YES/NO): NO